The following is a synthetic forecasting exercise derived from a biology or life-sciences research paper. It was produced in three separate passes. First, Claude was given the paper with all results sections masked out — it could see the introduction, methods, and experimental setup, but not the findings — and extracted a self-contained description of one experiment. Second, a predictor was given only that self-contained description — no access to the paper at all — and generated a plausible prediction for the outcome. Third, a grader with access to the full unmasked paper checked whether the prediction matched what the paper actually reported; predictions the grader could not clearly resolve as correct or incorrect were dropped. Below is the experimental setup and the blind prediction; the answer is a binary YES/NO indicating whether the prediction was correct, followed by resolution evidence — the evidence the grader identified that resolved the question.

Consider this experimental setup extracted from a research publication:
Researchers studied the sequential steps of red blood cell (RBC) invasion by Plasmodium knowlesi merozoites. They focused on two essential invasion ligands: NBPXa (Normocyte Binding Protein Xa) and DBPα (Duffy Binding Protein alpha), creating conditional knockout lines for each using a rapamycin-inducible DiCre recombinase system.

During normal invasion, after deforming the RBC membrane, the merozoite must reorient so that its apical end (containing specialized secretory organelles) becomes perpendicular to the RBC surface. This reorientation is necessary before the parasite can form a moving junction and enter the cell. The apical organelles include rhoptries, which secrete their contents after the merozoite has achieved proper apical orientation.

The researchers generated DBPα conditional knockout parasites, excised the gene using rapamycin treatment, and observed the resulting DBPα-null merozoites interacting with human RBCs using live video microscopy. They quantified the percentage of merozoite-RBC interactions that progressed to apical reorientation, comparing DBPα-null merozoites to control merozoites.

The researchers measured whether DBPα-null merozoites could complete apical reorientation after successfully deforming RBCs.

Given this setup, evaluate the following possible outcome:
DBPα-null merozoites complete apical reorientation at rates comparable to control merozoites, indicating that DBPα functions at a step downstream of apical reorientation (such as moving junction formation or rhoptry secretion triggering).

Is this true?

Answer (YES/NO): NO